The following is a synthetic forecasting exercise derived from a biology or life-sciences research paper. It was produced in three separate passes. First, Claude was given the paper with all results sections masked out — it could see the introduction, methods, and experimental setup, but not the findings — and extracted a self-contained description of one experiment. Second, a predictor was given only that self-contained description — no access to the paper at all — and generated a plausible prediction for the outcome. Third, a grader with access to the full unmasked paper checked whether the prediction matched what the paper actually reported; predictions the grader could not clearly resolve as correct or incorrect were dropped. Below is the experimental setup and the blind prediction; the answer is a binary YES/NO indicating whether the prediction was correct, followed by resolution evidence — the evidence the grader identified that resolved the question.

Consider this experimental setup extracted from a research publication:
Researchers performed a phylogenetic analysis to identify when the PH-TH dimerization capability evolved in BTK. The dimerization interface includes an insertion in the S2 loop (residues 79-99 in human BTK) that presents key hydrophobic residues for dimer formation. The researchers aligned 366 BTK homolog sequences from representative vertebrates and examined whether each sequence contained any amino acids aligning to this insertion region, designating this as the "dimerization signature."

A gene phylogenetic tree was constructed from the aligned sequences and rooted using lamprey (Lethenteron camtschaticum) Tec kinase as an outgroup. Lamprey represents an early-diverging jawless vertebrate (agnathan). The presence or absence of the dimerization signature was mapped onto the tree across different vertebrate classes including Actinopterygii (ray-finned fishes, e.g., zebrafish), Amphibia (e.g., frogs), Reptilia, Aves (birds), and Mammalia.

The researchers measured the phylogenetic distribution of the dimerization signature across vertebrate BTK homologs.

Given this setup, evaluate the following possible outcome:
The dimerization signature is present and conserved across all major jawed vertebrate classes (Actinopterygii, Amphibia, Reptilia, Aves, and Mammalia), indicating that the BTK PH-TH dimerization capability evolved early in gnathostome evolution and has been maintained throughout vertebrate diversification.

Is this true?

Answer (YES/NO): NO